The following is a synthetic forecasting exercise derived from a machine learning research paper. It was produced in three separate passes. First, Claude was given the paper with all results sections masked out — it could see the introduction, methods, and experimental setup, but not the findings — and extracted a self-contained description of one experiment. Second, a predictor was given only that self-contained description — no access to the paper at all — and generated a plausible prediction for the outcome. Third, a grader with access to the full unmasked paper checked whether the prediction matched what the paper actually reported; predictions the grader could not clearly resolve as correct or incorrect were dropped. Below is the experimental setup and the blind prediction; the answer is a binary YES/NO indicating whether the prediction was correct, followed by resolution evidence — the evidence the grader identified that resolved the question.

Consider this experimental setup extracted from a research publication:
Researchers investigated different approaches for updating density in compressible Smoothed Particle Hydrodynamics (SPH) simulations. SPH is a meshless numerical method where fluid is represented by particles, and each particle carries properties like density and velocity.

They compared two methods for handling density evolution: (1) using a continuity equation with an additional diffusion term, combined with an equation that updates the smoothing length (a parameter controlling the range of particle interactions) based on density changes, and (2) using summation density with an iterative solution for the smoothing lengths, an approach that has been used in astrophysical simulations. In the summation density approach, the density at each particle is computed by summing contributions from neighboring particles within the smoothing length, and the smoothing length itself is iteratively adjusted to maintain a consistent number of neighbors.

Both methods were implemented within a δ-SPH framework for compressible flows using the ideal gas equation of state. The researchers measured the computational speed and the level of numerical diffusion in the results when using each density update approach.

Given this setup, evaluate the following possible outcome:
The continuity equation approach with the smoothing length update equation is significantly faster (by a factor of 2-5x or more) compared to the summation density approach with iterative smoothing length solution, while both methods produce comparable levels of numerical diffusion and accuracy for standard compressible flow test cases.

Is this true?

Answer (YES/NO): NO